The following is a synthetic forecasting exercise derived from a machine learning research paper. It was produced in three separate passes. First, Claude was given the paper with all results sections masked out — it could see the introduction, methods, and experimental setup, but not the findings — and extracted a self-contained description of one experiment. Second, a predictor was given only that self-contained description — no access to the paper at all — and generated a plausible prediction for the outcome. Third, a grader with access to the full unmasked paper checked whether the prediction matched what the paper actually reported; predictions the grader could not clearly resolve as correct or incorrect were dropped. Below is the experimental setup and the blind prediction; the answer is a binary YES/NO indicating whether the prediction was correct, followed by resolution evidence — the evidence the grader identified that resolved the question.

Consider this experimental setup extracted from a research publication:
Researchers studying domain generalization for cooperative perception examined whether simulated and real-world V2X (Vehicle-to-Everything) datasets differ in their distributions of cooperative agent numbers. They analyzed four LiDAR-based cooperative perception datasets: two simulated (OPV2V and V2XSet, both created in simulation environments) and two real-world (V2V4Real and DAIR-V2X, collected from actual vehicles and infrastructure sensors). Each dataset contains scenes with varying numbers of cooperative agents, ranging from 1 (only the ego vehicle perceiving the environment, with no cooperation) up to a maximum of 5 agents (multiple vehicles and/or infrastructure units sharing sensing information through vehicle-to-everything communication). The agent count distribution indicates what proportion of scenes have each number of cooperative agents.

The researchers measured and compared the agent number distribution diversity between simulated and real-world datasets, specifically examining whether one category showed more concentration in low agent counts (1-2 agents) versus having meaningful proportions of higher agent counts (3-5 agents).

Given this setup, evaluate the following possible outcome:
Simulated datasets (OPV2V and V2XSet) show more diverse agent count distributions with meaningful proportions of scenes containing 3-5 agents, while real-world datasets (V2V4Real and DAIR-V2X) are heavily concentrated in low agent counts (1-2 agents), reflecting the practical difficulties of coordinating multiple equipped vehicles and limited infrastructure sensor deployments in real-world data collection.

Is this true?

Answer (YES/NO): YES